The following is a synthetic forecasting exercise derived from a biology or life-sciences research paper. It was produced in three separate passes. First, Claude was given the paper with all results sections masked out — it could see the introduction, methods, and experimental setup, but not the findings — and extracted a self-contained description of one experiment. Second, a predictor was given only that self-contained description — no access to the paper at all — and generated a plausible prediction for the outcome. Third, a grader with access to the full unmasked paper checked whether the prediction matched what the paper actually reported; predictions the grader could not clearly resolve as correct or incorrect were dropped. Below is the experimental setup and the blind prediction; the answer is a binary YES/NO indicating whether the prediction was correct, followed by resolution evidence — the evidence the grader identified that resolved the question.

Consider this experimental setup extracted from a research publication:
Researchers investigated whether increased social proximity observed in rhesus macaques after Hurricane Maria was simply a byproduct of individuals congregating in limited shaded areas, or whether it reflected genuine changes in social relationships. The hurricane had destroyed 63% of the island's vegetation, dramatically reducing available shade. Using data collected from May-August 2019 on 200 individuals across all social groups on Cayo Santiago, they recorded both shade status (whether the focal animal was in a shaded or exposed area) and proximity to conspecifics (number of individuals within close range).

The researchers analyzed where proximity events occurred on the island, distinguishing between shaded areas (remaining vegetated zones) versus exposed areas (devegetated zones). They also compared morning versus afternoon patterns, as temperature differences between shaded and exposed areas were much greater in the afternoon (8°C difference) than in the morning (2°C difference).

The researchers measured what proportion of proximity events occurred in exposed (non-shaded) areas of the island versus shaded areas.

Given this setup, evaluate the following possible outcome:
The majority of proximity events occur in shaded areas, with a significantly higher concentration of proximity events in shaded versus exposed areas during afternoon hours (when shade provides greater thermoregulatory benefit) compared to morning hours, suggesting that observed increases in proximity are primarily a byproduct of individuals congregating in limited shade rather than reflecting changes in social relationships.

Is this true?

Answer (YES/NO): NO